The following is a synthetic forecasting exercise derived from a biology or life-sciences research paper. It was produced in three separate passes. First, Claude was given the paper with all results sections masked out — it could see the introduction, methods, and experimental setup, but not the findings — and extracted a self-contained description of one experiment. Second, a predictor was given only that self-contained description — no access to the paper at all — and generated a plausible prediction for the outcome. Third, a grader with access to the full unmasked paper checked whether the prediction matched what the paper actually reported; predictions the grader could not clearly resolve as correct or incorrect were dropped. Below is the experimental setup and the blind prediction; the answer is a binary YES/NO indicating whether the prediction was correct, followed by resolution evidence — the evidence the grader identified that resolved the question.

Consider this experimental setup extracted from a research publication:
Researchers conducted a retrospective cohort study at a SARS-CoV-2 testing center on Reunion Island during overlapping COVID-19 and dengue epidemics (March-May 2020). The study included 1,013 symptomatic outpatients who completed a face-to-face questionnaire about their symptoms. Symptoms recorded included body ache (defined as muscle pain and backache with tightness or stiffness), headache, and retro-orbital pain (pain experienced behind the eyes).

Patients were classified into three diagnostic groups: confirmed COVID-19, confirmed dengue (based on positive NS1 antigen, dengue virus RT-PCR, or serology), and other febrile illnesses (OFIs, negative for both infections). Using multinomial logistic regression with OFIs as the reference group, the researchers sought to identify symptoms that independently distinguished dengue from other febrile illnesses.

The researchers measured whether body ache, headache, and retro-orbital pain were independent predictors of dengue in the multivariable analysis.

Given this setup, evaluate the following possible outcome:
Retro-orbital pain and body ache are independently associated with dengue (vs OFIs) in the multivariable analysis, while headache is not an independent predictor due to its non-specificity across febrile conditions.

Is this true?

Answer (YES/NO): NO